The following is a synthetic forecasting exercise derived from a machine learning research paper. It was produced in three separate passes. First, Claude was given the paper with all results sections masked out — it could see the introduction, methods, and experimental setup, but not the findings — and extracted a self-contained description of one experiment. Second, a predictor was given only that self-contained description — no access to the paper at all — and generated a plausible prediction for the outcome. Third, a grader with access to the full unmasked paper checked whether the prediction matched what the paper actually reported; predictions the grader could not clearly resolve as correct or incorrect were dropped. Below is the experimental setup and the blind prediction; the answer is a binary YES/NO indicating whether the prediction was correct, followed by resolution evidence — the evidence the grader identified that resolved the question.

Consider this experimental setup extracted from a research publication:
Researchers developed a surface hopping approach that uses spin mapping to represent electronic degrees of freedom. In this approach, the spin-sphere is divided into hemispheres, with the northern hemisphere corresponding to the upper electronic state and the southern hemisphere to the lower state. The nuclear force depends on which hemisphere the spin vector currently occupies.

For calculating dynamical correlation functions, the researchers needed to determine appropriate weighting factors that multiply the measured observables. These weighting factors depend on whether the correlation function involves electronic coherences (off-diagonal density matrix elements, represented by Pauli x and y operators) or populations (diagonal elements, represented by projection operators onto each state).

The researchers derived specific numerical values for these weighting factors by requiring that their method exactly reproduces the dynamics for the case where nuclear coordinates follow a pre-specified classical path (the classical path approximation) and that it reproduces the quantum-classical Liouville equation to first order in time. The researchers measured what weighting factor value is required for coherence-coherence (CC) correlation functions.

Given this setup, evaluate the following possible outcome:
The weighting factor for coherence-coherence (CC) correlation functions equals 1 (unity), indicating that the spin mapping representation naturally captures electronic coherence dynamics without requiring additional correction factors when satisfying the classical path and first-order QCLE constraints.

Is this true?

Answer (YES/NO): NO